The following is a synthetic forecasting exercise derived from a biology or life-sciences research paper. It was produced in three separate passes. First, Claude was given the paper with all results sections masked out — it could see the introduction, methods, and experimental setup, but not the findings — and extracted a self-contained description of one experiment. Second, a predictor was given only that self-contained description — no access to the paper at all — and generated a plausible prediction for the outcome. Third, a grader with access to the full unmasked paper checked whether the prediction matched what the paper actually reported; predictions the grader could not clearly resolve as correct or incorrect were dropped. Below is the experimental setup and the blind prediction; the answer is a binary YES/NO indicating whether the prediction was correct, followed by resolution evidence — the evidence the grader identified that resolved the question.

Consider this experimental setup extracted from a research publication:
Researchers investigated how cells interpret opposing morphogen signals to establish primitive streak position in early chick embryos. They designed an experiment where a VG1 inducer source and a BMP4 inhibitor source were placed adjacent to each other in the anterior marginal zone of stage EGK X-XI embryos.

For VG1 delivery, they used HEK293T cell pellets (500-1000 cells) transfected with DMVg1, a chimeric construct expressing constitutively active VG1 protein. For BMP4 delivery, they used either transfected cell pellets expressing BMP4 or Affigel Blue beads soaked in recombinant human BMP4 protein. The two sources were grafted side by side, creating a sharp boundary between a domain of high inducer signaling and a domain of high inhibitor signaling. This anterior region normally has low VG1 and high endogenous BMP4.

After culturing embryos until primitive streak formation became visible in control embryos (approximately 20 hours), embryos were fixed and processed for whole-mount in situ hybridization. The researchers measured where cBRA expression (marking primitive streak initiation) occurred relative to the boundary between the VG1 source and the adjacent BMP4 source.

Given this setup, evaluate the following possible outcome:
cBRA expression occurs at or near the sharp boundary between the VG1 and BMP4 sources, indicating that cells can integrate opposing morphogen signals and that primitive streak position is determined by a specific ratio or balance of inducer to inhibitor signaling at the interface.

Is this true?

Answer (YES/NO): NO